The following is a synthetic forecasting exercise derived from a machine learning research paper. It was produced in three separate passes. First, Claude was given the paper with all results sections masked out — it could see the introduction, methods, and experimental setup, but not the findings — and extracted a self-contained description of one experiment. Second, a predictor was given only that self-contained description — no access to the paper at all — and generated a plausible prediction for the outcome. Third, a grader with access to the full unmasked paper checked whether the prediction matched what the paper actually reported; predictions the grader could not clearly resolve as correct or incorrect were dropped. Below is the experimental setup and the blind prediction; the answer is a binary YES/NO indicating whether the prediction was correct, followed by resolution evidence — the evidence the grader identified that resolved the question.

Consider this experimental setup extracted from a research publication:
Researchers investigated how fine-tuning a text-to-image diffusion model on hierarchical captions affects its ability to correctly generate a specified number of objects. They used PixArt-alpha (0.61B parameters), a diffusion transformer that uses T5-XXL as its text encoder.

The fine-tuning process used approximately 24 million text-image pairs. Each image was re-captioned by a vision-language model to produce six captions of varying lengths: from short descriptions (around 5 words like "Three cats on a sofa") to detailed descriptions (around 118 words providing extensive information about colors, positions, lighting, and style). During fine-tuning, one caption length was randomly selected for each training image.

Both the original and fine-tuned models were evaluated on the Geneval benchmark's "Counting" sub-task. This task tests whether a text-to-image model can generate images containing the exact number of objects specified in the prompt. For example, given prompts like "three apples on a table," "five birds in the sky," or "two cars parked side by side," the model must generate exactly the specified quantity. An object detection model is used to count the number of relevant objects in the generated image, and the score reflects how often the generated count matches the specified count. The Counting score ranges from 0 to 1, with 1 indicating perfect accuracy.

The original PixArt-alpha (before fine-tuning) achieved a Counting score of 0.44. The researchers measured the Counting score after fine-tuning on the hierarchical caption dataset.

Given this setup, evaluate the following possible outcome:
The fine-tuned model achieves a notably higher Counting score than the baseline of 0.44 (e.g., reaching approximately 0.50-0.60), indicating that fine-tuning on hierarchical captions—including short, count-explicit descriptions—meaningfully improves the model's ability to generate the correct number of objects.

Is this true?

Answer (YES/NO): NO